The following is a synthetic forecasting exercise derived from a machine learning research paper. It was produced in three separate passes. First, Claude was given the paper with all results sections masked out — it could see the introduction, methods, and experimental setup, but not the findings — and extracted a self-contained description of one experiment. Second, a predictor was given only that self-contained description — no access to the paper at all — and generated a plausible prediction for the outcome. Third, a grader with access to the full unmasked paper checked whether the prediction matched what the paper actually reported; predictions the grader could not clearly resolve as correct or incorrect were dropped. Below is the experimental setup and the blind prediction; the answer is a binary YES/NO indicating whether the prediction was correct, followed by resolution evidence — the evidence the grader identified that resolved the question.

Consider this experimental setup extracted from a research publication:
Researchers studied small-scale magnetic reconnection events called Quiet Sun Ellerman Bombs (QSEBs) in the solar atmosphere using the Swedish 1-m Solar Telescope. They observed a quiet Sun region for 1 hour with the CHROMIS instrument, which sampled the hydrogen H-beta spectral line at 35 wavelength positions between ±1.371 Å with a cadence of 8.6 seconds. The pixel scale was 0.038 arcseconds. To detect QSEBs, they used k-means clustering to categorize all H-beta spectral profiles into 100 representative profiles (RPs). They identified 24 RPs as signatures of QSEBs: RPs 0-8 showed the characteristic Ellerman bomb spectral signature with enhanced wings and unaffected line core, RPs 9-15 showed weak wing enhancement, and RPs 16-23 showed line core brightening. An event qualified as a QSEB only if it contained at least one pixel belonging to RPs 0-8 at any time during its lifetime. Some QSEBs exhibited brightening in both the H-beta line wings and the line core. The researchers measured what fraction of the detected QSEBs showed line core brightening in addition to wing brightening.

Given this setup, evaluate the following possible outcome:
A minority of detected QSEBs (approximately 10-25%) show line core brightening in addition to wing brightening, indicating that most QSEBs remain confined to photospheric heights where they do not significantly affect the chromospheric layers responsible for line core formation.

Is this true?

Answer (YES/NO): YES